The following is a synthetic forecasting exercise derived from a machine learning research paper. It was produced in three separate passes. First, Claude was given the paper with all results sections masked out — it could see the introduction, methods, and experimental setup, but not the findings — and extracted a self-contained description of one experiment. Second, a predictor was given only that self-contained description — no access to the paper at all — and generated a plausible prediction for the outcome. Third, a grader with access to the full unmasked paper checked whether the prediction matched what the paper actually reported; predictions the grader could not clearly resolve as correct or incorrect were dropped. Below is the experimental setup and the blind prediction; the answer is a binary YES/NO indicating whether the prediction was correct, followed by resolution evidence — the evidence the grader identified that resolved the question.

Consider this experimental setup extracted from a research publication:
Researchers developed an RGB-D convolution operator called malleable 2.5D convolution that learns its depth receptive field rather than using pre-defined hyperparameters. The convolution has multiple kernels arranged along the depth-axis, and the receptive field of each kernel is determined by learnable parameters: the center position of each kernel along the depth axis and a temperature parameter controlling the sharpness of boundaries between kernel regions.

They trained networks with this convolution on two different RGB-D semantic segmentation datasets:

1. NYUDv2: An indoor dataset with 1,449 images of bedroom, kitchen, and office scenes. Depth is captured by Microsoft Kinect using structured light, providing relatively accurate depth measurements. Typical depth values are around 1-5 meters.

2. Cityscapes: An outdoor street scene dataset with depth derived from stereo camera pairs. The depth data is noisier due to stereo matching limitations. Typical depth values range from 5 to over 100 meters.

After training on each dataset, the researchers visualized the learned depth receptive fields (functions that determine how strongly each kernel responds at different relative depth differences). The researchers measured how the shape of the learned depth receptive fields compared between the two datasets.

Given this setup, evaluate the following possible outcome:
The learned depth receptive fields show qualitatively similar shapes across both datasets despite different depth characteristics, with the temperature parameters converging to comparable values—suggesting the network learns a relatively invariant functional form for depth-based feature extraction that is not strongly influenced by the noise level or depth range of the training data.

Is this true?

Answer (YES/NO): NO